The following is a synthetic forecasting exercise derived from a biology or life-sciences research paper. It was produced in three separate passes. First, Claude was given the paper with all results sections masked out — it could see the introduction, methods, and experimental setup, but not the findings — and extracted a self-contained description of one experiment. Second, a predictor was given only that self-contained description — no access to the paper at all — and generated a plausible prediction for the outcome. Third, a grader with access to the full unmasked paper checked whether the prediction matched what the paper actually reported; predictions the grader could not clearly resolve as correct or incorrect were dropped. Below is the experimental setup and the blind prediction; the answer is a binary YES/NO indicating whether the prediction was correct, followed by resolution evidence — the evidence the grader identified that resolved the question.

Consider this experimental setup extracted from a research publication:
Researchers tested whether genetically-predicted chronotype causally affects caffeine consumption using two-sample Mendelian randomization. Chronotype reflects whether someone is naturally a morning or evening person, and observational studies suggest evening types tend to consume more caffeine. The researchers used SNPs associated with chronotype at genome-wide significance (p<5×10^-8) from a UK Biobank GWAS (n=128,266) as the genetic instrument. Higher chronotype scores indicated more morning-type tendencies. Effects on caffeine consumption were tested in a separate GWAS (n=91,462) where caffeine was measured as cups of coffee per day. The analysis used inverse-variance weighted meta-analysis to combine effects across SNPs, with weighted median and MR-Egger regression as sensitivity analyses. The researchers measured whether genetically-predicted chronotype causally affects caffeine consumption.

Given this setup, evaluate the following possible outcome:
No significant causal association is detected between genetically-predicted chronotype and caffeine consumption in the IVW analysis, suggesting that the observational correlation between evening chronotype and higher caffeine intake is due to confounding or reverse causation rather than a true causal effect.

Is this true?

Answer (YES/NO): YES